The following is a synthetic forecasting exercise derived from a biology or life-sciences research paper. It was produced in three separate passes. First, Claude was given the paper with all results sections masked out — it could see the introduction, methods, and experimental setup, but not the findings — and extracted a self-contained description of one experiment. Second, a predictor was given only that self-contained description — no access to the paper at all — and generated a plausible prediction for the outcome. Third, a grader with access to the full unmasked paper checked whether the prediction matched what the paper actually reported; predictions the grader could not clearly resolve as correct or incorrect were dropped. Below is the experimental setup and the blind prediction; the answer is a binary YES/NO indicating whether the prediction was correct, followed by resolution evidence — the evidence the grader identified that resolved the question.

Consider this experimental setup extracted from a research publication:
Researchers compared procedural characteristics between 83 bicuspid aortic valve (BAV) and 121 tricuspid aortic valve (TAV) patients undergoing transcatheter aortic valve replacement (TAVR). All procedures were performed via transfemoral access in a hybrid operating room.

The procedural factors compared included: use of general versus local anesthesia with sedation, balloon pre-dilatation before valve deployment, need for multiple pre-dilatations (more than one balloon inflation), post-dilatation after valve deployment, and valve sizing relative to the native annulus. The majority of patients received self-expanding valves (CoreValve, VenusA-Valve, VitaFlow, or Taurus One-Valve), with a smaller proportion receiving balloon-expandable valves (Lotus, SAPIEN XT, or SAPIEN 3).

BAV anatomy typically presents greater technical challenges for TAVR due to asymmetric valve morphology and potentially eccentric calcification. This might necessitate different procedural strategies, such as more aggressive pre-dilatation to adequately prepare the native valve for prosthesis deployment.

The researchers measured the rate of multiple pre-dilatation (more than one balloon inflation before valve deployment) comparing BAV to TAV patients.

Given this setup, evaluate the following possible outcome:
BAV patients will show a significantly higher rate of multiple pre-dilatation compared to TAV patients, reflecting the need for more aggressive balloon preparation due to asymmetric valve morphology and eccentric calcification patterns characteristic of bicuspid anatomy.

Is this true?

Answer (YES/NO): NO